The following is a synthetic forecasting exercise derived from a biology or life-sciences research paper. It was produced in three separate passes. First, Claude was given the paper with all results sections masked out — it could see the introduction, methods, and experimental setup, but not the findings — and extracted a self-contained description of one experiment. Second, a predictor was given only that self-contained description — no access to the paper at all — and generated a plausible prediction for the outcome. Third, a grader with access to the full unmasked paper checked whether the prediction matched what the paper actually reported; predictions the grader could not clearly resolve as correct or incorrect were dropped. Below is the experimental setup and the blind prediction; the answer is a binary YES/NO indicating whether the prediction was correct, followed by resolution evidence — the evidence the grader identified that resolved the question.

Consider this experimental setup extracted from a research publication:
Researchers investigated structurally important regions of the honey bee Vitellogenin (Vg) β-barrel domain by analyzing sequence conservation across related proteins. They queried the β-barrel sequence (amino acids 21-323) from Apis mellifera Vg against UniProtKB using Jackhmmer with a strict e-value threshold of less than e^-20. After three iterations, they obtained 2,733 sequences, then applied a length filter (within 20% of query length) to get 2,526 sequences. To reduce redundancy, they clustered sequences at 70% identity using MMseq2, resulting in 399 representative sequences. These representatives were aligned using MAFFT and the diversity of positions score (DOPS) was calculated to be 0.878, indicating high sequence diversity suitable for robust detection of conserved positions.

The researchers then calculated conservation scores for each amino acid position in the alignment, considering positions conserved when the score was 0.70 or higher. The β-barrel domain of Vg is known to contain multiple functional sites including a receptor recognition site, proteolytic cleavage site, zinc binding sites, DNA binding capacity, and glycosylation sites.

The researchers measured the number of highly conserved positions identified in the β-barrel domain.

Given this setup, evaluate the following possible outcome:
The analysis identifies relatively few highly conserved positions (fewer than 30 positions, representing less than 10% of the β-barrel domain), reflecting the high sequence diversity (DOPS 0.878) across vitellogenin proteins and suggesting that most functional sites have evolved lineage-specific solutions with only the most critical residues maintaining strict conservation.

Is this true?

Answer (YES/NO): YES